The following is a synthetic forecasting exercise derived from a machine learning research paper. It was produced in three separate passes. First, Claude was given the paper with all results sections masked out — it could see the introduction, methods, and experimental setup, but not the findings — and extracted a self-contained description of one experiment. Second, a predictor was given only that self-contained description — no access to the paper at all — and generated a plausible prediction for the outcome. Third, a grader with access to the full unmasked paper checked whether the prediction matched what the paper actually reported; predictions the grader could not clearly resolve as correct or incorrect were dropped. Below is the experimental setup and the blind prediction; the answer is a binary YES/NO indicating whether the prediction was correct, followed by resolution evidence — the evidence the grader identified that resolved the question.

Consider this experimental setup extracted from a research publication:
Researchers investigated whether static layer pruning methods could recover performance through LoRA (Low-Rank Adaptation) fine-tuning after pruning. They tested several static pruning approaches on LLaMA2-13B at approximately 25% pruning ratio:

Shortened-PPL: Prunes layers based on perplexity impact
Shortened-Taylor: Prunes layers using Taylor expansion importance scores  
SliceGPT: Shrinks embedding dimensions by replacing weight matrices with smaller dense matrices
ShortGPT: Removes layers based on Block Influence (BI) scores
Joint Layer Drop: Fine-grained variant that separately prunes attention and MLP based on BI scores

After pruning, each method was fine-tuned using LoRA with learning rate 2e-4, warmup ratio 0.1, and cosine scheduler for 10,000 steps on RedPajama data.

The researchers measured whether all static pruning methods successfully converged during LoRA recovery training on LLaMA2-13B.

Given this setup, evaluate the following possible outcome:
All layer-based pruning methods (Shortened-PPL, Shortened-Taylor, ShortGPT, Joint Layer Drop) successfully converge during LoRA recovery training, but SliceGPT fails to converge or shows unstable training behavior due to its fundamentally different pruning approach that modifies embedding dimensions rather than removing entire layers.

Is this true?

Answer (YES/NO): NO